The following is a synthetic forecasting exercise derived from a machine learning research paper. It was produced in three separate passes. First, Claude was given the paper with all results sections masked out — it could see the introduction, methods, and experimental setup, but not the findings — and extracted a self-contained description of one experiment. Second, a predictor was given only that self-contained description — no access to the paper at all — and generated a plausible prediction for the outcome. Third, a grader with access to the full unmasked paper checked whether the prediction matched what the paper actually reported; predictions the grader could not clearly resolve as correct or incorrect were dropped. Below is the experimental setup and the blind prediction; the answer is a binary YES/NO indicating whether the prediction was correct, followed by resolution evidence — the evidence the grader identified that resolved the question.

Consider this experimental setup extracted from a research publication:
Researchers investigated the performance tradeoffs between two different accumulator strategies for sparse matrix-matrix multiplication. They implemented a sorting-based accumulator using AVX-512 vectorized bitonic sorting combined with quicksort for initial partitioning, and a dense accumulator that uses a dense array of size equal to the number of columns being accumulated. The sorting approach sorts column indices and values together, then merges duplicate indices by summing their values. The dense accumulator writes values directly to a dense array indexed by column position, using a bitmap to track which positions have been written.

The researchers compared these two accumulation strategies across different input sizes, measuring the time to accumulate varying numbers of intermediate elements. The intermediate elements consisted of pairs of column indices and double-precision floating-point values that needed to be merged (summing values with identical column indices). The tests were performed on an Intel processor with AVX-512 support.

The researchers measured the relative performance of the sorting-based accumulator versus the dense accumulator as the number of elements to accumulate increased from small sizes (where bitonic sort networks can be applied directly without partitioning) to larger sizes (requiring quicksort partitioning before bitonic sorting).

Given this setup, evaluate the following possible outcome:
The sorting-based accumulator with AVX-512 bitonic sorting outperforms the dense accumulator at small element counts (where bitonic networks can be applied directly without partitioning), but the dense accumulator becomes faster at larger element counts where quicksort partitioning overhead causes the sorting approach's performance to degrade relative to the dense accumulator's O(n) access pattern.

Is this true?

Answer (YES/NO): YES